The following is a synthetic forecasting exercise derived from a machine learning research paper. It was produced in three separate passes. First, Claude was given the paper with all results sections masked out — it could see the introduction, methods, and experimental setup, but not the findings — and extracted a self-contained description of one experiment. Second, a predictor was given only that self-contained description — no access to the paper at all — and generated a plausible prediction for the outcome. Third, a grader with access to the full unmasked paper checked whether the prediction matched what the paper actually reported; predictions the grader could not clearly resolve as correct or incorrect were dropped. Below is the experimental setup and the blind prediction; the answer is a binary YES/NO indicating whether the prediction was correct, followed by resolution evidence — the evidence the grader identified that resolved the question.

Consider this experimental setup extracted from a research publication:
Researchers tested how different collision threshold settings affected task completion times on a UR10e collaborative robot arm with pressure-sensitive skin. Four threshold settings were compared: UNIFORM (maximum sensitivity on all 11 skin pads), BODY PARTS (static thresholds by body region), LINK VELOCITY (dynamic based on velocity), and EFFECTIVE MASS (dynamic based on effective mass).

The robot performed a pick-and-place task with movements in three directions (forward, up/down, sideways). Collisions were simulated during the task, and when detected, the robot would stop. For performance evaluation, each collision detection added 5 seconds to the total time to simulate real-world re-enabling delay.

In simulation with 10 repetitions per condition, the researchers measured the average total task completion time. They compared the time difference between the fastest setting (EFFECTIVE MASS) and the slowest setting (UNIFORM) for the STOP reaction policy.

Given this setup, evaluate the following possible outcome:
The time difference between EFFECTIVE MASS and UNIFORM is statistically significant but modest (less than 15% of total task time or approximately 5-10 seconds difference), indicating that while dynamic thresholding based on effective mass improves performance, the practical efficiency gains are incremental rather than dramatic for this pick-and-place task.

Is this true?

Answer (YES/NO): NO